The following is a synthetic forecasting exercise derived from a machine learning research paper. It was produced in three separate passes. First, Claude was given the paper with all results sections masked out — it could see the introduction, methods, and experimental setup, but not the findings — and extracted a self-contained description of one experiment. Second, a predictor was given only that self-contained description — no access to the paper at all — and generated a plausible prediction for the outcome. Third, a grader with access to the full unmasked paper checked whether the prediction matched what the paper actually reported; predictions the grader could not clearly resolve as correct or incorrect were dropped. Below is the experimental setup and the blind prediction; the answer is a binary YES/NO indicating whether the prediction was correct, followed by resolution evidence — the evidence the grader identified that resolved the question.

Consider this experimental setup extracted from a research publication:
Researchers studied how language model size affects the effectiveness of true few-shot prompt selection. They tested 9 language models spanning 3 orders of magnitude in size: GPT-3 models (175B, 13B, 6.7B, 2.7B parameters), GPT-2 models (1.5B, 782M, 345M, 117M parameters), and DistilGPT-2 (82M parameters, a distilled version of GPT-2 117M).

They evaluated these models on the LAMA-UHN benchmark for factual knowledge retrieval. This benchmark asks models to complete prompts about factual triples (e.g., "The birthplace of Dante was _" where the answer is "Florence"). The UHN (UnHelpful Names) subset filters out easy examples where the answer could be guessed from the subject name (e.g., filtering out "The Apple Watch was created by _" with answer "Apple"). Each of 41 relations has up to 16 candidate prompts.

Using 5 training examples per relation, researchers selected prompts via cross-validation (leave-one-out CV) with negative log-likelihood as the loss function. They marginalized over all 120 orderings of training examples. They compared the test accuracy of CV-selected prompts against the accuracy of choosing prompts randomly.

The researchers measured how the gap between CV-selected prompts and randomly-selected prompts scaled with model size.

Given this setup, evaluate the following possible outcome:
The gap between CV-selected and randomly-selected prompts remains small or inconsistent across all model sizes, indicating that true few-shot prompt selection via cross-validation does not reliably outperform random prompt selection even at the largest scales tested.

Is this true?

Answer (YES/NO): YES